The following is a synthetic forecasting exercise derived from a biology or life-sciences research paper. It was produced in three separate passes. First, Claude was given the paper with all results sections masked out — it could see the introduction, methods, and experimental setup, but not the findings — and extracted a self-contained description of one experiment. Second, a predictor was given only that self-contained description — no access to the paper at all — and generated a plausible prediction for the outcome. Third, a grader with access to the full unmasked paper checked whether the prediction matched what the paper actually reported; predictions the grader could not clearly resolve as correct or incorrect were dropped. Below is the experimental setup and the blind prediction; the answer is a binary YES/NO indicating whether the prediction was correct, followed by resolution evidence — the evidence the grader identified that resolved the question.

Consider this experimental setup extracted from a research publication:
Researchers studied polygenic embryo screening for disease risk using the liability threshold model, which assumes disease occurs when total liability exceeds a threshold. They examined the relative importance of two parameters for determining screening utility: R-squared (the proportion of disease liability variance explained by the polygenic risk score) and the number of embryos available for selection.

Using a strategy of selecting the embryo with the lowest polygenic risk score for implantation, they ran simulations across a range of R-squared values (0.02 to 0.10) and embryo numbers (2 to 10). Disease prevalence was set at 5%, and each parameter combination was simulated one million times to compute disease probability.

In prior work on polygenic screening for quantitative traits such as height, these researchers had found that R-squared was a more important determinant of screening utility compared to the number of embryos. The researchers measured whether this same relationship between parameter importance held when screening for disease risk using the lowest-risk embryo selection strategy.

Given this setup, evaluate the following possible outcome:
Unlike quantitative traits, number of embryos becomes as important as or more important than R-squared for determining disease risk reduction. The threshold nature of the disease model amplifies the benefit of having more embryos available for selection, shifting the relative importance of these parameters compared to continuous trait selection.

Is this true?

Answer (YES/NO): NO